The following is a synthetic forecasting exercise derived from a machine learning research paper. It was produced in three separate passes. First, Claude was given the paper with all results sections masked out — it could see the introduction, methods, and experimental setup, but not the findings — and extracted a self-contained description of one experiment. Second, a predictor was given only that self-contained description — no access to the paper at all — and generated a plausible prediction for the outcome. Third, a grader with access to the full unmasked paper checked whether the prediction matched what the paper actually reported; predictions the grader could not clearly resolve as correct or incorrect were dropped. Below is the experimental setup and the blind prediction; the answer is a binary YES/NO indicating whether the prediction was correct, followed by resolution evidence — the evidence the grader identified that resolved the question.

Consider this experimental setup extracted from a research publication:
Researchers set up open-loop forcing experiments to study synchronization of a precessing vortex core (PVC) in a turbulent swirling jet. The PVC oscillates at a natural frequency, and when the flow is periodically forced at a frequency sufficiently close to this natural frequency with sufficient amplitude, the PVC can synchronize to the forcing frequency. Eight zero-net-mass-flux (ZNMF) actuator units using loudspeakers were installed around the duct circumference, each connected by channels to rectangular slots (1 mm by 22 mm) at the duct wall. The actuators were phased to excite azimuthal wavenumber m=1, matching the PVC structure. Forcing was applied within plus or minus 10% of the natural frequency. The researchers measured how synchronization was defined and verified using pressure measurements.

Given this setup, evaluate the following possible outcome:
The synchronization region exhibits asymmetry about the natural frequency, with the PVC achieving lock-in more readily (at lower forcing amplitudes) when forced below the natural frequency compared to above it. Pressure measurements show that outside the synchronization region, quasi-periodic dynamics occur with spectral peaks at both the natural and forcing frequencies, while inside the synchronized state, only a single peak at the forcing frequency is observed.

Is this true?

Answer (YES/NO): NO